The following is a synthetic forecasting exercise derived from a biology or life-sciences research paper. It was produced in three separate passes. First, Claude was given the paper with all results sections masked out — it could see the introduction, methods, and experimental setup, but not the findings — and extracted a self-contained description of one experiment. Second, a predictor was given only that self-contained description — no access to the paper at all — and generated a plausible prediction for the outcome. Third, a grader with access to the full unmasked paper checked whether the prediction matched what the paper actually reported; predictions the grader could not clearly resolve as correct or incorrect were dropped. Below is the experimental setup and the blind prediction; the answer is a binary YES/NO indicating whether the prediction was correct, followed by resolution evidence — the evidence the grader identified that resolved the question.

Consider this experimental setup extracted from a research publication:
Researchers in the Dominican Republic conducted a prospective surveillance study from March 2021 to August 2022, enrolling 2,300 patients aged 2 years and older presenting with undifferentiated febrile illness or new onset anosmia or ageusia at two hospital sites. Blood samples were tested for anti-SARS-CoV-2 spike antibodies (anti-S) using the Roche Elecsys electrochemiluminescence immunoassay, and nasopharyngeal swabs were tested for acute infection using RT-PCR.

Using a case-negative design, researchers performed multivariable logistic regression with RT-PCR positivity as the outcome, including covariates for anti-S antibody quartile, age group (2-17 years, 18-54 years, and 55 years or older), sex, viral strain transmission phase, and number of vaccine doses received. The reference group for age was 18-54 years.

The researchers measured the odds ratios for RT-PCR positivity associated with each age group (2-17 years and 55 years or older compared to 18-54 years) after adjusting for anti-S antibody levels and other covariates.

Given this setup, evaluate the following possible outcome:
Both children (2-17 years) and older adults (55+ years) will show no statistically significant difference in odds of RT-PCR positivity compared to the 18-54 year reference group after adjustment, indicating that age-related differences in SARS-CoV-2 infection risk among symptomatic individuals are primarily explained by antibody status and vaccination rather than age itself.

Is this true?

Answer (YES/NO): NO